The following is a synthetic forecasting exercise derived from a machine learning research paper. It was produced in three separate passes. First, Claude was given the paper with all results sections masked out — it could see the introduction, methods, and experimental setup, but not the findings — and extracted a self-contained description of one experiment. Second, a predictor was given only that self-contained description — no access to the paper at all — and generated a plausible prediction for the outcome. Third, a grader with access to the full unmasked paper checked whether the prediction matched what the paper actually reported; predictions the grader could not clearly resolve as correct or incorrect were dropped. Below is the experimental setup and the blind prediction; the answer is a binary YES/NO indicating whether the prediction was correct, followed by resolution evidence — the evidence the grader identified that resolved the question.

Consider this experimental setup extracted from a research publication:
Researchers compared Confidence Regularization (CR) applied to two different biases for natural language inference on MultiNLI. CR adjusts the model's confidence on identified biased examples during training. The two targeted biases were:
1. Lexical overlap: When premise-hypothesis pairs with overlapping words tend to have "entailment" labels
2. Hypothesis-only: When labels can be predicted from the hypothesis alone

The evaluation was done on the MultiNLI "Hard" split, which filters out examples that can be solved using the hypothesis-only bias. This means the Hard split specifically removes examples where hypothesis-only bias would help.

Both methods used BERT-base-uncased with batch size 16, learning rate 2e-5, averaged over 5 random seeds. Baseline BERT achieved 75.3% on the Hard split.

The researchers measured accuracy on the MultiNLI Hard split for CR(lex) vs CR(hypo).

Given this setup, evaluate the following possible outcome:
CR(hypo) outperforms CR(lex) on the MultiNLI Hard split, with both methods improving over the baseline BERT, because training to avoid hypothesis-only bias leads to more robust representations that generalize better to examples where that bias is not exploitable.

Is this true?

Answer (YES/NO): NO